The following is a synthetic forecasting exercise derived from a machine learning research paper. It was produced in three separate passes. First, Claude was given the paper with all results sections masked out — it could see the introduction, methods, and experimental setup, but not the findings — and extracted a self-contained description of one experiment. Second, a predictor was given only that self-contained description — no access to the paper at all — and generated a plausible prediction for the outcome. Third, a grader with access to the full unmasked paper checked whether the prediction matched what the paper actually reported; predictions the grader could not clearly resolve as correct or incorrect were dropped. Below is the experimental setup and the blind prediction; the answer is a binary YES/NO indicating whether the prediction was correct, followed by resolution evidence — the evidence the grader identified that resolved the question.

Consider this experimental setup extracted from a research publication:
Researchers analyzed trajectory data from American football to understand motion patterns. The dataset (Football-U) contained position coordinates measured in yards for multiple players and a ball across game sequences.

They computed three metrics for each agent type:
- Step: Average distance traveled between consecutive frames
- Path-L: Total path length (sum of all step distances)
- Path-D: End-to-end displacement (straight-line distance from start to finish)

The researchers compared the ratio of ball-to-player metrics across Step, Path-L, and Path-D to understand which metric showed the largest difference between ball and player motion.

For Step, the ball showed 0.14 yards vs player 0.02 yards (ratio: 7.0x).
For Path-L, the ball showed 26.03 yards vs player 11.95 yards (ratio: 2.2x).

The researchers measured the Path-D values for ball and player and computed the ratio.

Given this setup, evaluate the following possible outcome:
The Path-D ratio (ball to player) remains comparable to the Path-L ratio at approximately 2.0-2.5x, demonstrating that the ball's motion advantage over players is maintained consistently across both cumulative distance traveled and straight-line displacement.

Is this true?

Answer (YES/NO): NO